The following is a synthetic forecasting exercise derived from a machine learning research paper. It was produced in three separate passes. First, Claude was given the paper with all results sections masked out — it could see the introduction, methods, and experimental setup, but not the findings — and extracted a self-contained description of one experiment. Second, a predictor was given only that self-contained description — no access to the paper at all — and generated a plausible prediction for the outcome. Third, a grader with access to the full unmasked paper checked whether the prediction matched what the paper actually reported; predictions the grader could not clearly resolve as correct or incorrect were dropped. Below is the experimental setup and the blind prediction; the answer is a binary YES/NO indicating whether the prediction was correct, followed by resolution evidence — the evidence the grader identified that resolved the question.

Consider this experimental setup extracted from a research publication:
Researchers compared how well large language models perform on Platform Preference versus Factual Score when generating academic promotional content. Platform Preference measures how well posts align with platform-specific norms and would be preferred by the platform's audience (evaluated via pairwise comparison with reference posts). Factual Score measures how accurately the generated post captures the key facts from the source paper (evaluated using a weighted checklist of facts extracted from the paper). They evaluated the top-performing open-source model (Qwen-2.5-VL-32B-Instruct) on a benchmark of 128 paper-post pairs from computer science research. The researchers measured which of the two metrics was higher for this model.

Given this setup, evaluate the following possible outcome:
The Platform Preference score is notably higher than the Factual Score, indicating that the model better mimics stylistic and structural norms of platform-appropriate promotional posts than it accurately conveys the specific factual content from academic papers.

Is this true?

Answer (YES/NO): YES